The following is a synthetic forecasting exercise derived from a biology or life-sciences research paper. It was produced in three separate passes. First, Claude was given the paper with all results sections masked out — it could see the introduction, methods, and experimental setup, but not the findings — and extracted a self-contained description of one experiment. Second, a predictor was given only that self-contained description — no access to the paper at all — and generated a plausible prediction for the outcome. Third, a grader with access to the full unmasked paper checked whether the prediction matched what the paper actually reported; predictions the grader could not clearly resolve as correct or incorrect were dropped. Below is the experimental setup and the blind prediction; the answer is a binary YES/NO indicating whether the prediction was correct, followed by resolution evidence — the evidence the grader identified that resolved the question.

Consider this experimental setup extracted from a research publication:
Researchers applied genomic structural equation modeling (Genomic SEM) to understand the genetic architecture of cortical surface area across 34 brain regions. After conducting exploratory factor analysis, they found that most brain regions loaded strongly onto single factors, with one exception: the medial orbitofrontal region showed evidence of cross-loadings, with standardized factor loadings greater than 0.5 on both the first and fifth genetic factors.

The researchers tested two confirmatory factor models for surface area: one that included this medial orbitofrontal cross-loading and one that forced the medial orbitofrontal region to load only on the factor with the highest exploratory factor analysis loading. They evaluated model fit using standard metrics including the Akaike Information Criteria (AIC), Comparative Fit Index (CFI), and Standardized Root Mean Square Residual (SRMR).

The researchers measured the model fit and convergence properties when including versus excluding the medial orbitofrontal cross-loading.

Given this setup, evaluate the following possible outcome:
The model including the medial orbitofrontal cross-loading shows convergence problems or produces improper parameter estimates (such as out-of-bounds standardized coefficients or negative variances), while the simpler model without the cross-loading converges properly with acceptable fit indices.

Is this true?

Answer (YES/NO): YES